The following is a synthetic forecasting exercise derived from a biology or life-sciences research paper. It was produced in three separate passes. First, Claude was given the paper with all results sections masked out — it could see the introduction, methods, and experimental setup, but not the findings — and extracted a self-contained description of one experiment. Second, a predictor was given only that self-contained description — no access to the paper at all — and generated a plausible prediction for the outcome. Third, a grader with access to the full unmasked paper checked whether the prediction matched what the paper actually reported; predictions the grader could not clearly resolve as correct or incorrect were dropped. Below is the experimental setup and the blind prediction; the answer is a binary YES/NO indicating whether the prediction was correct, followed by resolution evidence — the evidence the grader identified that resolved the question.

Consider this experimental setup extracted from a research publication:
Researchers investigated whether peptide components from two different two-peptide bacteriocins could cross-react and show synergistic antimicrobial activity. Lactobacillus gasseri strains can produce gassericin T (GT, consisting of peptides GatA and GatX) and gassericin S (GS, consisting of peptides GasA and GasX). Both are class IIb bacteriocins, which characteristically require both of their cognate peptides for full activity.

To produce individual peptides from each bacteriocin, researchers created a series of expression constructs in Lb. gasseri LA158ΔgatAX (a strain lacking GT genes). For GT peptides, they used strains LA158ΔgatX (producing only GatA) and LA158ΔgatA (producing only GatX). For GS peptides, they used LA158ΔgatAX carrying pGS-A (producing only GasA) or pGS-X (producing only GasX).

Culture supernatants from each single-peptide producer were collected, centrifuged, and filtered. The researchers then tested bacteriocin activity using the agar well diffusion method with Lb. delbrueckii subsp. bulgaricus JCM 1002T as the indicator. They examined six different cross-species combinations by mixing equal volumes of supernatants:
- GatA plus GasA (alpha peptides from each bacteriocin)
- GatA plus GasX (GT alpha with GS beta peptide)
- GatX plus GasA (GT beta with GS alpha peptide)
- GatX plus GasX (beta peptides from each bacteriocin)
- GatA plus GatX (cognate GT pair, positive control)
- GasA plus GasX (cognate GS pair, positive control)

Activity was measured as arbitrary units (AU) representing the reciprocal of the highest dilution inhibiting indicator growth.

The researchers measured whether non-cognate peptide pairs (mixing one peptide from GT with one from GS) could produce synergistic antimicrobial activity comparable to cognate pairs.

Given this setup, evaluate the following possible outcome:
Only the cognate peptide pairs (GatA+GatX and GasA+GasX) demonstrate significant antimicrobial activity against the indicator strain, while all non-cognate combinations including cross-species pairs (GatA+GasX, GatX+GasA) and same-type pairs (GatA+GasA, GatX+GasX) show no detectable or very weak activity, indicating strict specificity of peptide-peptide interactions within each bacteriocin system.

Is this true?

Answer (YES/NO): YES